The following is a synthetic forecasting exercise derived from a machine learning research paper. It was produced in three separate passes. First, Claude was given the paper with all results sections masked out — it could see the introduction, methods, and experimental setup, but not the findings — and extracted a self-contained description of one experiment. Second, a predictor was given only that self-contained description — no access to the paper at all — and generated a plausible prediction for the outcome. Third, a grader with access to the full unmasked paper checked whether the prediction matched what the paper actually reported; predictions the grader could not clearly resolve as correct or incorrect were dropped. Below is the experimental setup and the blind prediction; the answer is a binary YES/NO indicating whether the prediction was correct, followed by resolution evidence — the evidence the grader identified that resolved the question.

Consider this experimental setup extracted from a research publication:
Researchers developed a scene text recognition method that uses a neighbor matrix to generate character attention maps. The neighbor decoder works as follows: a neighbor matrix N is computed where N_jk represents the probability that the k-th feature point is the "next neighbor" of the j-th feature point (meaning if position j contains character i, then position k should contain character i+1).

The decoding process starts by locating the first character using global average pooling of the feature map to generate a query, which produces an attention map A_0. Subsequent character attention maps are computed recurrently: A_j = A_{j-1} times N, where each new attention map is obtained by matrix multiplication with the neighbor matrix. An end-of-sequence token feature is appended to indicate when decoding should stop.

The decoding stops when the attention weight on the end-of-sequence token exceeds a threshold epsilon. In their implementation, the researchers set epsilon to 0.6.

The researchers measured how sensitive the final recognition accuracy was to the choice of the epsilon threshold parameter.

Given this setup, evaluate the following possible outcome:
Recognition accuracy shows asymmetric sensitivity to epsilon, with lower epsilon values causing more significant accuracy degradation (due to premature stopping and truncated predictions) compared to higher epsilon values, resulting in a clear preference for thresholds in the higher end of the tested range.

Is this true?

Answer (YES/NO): NO